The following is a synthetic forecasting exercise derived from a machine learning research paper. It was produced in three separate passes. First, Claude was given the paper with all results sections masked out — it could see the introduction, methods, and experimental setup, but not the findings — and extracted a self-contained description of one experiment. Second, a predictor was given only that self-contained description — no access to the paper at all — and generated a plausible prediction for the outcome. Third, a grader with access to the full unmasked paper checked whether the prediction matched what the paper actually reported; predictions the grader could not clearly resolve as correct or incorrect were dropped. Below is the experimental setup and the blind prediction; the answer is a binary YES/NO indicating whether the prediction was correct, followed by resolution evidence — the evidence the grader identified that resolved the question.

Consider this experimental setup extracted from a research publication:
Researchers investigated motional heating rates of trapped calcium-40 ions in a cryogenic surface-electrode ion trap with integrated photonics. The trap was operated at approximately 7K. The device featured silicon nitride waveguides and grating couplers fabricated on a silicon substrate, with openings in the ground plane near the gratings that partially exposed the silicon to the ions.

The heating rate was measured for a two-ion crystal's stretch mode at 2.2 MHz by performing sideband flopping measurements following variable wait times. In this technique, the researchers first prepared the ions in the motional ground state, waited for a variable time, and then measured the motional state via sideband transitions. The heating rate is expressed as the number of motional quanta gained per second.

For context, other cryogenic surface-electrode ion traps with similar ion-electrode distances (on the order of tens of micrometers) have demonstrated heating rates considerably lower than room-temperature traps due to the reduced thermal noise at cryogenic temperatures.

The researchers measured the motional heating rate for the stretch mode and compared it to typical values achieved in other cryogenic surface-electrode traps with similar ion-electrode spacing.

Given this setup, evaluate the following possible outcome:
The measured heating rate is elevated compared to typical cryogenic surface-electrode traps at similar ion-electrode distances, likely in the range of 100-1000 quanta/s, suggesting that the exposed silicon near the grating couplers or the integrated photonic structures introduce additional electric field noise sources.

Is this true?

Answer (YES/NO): NO